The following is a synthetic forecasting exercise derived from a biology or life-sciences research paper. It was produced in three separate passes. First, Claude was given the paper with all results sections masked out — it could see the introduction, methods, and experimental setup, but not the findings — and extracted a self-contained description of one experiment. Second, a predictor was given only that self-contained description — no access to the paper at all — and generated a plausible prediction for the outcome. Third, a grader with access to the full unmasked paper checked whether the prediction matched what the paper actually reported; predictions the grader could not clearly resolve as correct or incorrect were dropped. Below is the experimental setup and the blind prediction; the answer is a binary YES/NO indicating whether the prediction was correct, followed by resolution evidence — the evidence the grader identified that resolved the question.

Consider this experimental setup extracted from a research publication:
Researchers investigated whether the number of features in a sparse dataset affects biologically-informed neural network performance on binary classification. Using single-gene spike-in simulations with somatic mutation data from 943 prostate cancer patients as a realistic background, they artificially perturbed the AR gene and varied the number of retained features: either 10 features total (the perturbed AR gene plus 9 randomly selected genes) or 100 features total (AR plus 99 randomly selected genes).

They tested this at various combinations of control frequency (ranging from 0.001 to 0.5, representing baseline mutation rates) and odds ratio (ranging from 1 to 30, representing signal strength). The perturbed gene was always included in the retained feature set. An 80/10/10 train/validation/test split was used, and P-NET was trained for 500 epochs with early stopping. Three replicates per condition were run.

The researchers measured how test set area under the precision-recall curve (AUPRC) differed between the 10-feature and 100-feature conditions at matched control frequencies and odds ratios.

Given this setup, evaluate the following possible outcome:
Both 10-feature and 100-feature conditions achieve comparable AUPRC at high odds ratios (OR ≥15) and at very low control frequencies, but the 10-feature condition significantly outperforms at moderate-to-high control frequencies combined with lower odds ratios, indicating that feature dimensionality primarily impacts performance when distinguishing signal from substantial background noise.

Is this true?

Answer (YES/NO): NO